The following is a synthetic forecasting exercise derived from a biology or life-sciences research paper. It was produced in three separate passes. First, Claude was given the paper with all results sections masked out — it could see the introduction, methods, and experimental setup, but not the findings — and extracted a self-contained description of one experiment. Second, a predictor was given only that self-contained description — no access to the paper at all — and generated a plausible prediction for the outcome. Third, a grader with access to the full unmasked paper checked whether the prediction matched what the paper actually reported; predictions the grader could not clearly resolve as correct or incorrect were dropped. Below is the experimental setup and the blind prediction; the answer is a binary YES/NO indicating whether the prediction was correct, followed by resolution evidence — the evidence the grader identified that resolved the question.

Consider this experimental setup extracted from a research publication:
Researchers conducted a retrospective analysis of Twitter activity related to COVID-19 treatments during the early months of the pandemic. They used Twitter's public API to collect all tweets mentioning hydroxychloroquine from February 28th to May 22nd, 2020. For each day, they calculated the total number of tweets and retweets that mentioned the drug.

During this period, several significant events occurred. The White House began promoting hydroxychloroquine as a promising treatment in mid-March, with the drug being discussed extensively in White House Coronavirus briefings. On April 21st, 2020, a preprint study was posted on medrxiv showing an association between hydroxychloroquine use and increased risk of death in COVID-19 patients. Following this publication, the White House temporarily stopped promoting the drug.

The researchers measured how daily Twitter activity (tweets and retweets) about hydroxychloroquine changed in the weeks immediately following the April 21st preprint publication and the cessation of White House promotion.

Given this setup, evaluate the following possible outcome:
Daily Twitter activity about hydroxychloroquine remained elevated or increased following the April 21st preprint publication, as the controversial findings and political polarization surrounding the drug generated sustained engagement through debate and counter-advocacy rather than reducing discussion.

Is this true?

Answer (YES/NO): NO